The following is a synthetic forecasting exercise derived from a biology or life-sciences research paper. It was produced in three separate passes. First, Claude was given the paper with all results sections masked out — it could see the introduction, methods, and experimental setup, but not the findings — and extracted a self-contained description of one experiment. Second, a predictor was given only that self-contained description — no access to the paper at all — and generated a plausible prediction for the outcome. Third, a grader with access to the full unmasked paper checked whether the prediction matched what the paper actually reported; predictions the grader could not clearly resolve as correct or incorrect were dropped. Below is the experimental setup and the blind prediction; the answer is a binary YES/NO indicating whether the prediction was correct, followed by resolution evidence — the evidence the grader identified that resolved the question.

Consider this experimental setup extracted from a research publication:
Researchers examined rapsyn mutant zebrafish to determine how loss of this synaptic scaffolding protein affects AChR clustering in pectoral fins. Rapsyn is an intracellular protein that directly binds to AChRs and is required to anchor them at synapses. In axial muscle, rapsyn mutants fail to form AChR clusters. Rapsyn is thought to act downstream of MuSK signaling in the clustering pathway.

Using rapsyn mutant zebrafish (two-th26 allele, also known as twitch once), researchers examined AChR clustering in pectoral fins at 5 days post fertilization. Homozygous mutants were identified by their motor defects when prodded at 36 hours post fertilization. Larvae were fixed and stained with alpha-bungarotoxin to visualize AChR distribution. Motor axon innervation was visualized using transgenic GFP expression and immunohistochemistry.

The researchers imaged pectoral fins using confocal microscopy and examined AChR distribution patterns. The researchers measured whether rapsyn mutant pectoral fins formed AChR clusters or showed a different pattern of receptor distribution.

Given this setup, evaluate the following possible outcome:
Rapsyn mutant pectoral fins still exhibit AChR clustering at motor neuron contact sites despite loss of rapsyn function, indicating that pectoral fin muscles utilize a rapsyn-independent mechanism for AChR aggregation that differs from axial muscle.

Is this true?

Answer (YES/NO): NO